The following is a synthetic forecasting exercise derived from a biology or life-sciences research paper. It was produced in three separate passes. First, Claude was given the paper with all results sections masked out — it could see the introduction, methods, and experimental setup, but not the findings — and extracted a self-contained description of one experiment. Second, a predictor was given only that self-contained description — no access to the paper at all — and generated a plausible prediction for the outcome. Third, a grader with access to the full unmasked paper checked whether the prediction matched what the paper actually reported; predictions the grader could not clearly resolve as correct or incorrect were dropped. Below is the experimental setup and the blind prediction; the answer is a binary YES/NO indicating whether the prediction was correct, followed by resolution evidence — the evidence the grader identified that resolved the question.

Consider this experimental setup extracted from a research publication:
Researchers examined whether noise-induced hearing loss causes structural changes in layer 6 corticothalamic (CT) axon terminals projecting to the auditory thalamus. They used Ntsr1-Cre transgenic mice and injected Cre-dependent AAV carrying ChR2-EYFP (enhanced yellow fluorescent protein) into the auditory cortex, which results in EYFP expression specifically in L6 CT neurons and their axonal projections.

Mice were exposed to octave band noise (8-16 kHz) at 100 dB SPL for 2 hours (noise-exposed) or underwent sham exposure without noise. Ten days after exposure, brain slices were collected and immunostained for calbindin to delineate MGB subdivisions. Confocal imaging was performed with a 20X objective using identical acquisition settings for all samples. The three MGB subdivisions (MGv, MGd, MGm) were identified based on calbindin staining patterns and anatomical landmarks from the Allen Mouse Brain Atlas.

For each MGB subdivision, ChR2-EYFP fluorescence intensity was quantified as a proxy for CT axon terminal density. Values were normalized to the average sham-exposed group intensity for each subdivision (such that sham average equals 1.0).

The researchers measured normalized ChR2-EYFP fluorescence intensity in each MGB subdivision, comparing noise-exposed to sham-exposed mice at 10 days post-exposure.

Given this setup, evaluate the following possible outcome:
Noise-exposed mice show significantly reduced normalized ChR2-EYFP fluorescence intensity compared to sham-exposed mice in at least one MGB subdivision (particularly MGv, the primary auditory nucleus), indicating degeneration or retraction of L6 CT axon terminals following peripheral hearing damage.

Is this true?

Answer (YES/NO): NO